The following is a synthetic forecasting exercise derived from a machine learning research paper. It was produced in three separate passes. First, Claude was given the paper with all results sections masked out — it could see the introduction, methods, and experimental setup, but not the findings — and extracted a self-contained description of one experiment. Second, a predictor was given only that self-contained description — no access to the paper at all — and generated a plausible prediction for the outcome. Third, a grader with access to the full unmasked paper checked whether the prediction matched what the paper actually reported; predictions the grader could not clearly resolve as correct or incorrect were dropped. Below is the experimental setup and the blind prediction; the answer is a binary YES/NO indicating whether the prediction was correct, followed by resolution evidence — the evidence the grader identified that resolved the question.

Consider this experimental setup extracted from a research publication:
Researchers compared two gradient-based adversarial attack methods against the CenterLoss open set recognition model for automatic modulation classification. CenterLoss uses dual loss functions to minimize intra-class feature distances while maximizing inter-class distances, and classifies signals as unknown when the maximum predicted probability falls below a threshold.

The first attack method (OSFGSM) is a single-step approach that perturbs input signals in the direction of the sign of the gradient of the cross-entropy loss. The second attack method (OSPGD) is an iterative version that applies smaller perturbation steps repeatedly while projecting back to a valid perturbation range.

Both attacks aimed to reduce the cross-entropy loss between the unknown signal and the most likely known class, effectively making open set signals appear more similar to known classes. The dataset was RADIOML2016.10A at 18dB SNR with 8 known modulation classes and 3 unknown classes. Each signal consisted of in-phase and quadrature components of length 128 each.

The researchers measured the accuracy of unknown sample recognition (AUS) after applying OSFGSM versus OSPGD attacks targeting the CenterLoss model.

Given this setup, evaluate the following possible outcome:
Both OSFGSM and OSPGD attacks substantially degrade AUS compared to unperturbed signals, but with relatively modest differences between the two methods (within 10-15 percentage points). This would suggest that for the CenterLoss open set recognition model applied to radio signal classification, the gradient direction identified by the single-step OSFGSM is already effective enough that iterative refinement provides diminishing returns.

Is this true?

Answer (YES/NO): YES